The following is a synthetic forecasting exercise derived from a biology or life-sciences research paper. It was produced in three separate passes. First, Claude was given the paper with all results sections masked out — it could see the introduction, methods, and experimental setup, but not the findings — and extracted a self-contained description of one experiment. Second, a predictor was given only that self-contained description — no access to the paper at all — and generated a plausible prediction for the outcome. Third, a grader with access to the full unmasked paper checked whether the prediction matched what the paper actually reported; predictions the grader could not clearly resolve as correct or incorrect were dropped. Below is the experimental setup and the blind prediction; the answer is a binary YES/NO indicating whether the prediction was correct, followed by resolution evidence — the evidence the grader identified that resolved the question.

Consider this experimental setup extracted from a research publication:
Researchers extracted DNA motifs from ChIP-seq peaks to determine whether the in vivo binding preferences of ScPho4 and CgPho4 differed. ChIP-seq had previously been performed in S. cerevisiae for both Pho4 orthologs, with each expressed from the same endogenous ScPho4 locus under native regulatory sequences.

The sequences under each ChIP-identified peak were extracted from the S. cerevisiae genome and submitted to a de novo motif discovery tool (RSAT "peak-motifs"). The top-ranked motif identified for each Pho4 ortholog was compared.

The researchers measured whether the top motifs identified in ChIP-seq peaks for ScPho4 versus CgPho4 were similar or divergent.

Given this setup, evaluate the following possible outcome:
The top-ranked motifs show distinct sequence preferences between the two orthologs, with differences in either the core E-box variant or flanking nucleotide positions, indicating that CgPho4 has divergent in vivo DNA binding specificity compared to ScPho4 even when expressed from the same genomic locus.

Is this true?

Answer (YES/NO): NO